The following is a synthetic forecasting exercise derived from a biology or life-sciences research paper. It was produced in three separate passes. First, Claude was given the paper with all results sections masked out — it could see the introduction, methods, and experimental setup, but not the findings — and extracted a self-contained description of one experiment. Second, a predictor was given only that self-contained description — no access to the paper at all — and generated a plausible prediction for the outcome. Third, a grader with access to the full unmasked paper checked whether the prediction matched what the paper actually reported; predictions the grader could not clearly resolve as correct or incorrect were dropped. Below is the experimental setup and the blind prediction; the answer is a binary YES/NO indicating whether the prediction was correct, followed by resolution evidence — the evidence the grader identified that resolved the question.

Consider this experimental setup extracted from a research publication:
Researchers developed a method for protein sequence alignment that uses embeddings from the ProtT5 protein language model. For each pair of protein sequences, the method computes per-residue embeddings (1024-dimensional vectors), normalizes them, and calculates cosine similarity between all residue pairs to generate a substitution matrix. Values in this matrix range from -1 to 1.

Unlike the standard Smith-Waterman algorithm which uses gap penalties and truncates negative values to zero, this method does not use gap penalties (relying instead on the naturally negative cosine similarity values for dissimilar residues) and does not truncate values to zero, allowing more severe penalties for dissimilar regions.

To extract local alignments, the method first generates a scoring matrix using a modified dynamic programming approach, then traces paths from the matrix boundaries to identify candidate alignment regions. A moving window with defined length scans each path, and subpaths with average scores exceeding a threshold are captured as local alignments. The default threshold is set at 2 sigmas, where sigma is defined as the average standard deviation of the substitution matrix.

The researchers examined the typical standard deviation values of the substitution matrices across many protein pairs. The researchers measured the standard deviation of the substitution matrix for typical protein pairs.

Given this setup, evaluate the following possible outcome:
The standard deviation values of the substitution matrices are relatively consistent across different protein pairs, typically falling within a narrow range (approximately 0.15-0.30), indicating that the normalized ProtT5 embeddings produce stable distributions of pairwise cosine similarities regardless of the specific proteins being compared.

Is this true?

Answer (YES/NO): NO